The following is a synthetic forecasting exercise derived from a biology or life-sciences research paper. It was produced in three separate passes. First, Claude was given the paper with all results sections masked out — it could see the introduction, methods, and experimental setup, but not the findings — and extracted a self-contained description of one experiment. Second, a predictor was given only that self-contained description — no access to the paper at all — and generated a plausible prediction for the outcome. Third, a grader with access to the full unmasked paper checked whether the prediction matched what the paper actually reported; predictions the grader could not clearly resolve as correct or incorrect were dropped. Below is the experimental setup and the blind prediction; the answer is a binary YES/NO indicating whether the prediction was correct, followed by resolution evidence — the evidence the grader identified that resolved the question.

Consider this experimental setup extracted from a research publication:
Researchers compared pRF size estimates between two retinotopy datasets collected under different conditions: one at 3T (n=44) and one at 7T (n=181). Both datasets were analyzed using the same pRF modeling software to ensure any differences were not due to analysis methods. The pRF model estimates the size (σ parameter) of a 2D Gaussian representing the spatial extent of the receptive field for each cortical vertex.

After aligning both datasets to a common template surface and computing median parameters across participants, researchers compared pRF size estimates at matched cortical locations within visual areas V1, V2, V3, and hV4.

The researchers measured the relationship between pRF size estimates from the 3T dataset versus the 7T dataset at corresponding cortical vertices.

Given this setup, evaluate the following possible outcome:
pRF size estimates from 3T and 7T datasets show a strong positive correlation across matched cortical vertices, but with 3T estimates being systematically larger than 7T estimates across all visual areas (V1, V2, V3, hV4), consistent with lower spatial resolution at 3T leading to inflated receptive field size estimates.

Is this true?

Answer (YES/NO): YES